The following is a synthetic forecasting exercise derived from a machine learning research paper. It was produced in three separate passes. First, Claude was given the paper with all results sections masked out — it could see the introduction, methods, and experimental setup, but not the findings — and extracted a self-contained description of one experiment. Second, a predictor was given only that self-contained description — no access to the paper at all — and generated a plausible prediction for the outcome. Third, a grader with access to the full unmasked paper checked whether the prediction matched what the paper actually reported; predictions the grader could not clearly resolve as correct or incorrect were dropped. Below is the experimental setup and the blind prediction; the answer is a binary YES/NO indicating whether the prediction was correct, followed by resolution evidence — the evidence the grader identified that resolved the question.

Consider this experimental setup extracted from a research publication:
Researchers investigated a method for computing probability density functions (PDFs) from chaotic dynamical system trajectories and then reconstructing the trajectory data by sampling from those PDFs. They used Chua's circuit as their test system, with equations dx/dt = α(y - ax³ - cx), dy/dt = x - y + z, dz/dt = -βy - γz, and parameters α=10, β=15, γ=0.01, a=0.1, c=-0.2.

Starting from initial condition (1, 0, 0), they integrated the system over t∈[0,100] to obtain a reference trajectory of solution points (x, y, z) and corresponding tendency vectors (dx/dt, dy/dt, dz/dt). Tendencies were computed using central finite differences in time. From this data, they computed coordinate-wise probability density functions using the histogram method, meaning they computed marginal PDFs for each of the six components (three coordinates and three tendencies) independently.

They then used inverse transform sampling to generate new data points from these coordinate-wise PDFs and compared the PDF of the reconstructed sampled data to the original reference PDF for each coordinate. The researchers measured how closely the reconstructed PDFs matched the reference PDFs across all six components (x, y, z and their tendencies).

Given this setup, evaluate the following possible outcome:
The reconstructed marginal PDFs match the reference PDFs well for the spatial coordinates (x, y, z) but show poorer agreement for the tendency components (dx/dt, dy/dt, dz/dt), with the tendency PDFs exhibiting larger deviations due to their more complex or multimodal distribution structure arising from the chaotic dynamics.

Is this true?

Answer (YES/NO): NO